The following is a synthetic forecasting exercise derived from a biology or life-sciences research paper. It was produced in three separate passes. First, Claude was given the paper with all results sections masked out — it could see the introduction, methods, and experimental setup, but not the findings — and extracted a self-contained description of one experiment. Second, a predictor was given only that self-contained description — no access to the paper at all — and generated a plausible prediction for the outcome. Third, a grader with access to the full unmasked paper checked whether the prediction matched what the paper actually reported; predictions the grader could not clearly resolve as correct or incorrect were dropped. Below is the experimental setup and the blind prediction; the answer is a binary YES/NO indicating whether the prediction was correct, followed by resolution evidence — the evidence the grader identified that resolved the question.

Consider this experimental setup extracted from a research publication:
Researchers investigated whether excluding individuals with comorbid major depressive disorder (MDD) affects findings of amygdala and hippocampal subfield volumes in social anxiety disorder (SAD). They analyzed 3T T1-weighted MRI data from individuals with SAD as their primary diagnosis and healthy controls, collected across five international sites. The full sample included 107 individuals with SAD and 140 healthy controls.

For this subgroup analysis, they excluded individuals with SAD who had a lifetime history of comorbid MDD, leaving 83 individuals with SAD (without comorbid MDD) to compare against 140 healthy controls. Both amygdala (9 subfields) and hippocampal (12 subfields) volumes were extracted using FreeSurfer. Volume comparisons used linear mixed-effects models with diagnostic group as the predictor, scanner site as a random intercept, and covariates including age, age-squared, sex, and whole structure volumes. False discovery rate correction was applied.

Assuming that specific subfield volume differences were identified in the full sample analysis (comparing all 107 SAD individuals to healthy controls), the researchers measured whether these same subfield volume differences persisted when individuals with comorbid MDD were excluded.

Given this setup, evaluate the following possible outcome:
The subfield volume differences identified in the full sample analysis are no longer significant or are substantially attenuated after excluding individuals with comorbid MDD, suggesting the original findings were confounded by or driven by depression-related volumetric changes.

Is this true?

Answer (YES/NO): NO